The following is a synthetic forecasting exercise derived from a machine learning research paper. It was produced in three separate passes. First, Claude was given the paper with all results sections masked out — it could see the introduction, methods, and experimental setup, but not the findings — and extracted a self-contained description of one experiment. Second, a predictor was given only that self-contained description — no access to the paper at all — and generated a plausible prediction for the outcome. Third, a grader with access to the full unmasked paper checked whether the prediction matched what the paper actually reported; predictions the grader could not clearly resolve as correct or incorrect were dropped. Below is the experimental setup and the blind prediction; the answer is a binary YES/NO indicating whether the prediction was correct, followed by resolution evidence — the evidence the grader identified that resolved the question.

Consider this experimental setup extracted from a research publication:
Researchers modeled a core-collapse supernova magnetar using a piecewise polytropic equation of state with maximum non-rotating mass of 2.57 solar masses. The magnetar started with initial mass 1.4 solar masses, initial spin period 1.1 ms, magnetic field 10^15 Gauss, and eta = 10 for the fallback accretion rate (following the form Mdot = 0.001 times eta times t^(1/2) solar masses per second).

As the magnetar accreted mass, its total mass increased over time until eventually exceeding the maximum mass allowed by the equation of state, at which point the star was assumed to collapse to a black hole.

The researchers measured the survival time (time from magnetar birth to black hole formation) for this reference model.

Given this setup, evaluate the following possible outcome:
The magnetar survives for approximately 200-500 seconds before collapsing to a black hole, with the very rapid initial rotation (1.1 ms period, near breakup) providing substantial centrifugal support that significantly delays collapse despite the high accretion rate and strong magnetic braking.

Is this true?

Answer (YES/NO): NO